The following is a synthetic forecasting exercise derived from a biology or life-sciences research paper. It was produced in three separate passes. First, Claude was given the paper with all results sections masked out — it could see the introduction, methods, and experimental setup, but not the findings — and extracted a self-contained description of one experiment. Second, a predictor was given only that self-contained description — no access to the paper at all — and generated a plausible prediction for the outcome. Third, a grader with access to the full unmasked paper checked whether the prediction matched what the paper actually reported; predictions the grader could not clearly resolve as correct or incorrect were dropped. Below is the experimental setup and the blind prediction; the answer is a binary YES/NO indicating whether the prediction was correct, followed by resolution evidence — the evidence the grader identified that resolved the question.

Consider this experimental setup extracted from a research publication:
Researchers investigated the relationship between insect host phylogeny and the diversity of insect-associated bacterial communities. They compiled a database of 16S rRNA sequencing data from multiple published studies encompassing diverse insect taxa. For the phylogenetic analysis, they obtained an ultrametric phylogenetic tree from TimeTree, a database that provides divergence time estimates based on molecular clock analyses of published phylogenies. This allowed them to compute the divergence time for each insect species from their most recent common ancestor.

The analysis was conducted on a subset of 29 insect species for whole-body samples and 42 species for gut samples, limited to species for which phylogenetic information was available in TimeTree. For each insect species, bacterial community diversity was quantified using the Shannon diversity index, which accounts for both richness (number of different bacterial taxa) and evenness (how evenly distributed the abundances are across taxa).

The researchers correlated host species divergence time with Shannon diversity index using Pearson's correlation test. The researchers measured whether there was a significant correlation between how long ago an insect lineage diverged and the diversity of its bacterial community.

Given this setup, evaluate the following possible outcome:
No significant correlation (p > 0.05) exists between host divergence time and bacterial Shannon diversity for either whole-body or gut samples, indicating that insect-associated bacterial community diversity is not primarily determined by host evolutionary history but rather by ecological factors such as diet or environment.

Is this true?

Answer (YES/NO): NO